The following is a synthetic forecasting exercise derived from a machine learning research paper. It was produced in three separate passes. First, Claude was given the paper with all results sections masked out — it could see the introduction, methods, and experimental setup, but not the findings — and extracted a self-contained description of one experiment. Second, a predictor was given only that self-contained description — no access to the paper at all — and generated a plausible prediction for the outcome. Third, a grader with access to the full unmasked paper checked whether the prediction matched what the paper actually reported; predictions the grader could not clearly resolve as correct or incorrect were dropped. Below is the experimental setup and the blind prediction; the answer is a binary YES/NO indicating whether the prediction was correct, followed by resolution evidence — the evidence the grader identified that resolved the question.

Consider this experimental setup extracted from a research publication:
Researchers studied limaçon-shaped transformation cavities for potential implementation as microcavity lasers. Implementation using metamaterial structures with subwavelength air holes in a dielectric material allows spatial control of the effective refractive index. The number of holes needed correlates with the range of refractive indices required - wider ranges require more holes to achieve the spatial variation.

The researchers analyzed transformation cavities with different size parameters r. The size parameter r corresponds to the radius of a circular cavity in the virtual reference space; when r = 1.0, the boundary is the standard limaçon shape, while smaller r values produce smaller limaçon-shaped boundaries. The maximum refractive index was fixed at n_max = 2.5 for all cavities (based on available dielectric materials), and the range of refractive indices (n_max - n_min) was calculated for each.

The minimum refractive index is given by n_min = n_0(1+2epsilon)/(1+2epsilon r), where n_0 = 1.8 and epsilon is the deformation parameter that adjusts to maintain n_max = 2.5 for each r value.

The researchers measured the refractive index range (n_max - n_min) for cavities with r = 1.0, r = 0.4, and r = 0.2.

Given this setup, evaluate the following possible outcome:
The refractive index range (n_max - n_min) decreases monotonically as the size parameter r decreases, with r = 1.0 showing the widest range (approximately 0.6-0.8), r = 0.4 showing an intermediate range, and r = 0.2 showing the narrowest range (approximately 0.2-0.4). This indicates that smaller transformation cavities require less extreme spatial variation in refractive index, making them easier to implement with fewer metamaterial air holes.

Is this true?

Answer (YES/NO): YES